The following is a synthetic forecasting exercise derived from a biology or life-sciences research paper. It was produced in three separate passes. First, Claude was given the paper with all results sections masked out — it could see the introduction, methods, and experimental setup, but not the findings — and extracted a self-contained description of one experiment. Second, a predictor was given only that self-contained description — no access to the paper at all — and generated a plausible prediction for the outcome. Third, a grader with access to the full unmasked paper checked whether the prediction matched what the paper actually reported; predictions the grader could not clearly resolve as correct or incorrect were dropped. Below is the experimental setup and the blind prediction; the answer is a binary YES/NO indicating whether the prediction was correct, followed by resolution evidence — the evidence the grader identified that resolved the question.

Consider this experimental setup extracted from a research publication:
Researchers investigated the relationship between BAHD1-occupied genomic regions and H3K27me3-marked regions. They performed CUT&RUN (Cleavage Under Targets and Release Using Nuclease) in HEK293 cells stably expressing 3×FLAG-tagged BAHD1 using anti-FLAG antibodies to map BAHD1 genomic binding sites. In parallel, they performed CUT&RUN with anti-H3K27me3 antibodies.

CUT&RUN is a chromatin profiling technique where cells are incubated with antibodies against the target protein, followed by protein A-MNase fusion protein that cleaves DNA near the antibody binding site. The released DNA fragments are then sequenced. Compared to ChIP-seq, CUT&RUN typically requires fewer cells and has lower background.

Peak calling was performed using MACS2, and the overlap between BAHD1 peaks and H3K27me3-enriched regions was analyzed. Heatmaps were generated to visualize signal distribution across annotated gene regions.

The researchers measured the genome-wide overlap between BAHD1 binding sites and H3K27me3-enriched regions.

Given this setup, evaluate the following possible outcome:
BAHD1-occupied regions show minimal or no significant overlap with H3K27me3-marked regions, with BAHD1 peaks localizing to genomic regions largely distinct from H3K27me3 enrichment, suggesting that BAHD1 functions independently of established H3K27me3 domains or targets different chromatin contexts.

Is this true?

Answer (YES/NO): NO